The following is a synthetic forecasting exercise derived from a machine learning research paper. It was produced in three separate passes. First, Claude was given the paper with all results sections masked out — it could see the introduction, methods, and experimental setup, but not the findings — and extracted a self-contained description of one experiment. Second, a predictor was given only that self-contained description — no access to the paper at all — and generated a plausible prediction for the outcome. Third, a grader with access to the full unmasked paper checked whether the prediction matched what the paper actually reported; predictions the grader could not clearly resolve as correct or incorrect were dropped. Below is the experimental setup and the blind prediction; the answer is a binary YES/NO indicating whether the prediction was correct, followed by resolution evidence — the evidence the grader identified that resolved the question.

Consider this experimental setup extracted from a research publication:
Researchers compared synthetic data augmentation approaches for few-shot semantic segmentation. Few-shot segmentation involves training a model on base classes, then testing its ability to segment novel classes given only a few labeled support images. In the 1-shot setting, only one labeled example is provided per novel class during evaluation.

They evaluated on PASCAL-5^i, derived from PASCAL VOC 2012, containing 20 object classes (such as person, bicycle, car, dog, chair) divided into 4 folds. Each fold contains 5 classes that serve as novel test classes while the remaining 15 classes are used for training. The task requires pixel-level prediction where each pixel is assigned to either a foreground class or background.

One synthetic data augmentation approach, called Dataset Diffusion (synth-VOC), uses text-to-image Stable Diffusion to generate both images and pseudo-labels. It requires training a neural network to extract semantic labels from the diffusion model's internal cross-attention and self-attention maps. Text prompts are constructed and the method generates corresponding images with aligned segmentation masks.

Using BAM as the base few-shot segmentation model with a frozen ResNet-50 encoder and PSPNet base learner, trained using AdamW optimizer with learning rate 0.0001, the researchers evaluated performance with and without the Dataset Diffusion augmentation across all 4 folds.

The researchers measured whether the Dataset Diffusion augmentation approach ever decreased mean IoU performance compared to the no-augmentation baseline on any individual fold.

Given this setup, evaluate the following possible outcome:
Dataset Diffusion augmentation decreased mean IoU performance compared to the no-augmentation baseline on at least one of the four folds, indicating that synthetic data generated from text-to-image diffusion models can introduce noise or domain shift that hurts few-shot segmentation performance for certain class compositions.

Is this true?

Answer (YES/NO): YES